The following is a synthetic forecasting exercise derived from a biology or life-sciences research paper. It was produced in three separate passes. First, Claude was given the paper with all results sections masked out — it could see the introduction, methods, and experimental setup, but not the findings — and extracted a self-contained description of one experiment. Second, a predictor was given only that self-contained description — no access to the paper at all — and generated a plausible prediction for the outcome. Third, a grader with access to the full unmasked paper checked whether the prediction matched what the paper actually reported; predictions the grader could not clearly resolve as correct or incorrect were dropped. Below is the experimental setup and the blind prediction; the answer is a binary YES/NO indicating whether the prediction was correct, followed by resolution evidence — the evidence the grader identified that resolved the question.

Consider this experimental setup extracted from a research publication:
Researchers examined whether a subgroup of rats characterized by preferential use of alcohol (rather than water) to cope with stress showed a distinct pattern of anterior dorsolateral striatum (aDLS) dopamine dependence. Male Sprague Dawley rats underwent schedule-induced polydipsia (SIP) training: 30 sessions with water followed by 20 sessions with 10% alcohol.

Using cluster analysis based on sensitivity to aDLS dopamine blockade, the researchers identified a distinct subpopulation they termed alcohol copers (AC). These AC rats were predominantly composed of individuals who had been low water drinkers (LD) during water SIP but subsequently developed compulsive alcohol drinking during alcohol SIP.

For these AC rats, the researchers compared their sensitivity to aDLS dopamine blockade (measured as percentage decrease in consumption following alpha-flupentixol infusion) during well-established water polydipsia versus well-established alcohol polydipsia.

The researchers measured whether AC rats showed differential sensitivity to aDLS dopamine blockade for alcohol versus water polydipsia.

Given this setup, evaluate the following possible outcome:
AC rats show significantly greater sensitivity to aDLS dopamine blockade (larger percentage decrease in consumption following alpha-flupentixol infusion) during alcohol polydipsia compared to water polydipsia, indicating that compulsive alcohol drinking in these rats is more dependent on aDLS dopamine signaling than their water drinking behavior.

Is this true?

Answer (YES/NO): YES